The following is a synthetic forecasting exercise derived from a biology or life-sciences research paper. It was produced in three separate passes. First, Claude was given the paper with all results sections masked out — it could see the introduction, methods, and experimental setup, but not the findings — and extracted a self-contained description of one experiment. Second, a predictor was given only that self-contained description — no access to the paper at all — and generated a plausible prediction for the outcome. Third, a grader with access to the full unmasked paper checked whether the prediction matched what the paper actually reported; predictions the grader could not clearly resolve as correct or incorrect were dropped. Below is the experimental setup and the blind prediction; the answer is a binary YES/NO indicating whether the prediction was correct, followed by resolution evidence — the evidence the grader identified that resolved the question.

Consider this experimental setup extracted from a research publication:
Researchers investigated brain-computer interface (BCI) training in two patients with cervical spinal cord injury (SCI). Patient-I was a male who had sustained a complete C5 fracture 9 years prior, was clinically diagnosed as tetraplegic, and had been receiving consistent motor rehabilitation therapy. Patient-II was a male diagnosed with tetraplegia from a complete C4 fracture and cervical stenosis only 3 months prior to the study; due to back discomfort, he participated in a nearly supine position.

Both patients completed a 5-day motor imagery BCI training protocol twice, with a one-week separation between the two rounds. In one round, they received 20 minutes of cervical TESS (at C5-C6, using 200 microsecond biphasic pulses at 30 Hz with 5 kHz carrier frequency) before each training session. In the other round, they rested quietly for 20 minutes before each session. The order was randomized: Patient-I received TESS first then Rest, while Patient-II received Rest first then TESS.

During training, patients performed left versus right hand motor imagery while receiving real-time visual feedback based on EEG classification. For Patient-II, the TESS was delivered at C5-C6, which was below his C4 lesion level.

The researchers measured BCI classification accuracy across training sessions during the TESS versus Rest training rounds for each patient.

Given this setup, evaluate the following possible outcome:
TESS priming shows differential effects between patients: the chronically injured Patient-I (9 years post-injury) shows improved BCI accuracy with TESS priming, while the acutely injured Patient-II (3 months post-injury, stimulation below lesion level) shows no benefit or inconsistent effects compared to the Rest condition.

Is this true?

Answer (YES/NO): YES